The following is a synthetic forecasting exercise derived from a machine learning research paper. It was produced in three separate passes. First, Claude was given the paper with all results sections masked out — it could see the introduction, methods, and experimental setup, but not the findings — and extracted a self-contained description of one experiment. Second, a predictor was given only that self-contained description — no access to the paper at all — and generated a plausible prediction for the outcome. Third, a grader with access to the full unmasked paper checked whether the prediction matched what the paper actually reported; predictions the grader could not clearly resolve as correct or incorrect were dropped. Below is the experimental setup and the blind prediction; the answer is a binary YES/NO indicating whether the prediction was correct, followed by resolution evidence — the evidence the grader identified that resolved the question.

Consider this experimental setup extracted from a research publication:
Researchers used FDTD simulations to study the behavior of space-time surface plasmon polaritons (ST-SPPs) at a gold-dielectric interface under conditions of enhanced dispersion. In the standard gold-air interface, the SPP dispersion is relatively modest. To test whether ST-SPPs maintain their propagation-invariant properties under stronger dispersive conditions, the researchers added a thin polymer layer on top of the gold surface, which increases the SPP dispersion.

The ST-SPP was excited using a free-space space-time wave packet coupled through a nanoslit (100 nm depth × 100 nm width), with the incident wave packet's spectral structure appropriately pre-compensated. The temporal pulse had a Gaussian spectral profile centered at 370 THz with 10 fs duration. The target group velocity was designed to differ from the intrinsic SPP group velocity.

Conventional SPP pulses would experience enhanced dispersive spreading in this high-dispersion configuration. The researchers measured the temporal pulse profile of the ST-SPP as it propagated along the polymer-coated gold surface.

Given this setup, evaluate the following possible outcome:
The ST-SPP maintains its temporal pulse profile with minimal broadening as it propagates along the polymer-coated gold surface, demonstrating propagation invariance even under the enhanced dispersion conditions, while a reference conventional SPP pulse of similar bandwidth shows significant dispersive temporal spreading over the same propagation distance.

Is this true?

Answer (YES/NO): YES